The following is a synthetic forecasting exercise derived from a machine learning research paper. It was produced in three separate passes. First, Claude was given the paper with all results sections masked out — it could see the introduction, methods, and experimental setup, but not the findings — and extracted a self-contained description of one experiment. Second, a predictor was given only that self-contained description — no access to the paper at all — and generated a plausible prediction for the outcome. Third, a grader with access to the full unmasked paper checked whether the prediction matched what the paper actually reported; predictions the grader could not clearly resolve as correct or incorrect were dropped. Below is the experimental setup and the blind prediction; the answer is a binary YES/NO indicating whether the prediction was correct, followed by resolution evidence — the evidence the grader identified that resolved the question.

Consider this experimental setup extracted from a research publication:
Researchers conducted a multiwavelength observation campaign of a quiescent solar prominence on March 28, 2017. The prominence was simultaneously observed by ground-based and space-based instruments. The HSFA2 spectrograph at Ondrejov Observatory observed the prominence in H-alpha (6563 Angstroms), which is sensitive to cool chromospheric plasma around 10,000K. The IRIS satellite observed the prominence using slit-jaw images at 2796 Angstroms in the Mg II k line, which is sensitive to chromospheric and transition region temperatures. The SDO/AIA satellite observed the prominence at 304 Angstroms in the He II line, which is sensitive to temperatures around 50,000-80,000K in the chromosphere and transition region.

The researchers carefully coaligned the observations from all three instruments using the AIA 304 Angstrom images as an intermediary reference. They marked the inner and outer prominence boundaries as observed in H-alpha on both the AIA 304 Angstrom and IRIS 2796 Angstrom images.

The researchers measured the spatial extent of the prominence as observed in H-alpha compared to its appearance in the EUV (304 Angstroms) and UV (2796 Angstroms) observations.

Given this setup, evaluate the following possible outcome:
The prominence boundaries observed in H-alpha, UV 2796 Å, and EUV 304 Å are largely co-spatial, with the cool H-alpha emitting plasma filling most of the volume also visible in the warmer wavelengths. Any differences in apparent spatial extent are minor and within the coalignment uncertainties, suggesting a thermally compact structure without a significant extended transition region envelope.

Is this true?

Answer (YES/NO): NO